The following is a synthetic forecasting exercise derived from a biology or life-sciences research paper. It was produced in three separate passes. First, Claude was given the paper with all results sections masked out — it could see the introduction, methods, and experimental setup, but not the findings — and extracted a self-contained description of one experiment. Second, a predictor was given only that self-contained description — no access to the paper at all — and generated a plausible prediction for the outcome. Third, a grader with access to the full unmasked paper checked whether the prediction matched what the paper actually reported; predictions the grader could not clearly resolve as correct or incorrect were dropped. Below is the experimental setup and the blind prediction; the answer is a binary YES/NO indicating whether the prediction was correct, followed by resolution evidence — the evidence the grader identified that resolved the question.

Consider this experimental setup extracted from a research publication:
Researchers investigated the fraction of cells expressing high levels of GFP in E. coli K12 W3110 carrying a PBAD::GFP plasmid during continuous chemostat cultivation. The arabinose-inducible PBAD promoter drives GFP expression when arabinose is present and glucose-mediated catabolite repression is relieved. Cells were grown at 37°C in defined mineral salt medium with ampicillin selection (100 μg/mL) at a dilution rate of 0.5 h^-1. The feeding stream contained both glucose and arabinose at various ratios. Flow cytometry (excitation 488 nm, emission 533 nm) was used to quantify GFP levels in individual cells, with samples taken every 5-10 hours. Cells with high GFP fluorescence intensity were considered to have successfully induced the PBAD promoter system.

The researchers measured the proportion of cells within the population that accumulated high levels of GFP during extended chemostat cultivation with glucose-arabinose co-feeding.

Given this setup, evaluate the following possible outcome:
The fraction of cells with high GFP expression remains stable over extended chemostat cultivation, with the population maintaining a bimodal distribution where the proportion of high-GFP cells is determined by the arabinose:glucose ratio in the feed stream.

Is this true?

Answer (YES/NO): NO